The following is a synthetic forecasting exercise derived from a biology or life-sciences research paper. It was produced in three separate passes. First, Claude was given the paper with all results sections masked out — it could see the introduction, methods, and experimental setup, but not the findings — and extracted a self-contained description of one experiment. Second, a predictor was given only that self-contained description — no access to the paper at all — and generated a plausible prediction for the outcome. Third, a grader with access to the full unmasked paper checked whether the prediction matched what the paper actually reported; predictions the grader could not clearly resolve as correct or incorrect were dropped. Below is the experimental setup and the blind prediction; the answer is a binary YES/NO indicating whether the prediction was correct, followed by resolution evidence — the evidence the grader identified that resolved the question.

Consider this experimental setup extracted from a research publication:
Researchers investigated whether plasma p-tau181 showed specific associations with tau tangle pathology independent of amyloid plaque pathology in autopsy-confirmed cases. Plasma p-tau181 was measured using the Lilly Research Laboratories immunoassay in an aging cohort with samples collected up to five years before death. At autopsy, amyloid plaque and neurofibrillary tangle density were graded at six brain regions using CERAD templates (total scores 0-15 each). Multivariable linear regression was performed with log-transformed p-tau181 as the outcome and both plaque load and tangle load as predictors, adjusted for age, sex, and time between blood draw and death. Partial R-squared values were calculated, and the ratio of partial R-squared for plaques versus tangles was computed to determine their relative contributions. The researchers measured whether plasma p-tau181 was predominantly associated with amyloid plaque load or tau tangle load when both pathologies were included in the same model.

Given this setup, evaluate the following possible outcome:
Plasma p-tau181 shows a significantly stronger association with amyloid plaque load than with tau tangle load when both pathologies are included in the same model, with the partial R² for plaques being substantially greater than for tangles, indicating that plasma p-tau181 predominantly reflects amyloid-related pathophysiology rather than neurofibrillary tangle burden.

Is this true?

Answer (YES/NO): NO